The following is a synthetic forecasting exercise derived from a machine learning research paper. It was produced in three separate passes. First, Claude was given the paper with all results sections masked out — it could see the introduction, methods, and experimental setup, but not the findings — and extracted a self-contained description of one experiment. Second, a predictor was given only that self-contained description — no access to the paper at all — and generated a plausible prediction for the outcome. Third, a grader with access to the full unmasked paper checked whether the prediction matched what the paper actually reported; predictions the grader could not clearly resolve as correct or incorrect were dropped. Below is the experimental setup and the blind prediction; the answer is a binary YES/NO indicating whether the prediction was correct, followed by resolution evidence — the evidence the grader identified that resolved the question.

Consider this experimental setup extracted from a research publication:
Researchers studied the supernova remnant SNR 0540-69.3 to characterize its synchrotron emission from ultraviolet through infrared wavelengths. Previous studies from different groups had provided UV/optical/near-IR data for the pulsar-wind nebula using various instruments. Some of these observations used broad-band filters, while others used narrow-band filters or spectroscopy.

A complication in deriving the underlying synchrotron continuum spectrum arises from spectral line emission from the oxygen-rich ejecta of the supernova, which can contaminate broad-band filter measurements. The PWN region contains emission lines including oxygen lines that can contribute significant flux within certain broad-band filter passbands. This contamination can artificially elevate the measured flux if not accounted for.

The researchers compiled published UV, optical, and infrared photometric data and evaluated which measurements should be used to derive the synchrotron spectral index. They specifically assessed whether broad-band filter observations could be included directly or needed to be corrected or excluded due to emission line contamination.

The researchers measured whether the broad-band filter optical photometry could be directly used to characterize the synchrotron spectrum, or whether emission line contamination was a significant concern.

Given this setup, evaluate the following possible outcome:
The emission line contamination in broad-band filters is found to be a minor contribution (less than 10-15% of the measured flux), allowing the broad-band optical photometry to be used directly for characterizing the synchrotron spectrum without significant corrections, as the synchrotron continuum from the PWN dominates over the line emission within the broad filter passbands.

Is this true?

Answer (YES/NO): NO